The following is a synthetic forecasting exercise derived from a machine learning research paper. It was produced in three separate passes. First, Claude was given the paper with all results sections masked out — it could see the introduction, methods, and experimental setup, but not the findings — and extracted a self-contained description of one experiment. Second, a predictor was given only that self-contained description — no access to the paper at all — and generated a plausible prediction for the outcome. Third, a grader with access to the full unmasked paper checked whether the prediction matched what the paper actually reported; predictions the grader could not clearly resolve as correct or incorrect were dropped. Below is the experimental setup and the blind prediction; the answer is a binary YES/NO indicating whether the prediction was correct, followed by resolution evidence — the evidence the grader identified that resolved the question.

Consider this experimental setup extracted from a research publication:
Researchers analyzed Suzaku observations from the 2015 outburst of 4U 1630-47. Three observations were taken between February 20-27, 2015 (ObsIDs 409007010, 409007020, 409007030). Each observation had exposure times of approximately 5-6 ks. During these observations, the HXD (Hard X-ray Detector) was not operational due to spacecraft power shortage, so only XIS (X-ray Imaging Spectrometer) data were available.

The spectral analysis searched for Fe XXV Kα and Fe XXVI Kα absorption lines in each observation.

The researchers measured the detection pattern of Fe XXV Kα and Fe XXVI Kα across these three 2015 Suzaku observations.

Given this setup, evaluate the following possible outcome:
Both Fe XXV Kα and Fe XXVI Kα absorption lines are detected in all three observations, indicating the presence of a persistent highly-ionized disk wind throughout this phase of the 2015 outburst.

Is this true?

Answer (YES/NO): NO